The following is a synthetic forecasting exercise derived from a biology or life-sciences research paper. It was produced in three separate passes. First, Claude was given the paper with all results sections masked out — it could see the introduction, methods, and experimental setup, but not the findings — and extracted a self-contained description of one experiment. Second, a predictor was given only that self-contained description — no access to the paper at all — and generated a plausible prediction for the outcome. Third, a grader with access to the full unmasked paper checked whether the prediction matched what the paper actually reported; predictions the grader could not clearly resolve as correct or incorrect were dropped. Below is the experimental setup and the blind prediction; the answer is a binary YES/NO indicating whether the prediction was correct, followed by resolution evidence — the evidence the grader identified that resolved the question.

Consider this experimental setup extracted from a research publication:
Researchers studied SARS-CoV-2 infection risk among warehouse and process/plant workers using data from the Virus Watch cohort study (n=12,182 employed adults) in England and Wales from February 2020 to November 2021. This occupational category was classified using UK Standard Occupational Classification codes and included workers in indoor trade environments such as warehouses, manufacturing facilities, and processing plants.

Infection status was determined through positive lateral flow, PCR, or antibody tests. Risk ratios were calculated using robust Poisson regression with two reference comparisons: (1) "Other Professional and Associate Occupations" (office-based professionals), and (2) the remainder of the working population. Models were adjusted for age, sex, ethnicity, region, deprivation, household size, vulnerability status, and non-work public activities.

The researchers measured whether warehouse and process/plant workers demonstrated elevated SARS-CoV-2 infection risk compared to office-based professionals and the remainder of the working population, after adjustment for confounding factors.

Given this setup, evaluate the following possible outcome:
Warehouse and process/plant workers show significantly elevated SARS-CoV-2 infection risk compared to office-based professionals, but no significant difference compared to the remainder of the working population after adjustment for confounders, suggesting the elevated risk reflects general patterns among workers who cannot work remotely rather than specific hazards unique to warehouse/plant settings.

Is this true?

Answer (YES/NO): NO